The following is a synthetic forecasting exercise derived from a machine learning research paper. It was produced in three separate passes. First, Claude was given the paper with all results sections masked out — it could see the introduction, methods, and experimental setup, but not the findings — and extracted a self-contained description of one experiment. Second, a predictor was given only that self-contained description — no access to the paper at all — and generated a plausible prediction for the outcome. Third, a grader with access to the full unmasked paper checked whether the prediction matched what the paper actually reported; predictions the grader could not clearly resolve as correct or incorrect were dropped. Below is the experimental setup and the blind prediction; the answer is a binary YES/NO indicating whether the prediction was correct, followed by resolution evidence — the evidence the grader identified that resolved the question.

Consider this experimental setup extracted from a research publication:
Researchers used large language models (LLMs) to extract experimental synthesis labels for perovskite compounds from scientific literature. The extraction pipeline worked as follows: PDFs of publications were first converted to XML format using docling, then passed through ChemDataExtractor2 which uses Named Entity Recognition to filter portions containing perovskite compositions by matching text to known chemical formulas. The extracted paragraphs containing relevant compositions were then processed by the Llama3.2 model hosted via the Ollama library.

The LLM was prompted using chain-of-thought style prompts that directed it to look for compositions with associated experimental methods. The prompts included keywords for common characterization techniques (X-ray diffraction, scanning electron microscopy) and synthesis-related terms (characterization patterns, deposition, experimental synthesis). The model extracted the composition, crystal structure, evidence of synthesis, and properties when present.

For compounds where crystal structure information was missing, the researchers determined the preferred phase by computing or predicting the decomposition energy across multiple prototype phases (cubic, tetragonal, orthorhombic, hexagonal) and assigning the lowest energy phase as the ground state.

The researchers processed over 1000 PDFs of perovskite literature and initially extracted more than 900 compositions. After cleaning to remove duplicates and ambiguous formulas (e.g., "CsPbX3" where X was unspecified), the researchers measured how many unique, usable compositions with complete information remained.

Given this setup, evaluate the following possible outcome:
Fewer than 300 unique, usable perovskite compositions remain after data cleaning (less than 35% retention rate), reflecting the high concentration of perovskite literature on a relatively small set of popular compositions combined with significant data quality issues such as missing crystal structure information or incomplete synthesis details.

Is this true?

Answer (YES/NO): YES